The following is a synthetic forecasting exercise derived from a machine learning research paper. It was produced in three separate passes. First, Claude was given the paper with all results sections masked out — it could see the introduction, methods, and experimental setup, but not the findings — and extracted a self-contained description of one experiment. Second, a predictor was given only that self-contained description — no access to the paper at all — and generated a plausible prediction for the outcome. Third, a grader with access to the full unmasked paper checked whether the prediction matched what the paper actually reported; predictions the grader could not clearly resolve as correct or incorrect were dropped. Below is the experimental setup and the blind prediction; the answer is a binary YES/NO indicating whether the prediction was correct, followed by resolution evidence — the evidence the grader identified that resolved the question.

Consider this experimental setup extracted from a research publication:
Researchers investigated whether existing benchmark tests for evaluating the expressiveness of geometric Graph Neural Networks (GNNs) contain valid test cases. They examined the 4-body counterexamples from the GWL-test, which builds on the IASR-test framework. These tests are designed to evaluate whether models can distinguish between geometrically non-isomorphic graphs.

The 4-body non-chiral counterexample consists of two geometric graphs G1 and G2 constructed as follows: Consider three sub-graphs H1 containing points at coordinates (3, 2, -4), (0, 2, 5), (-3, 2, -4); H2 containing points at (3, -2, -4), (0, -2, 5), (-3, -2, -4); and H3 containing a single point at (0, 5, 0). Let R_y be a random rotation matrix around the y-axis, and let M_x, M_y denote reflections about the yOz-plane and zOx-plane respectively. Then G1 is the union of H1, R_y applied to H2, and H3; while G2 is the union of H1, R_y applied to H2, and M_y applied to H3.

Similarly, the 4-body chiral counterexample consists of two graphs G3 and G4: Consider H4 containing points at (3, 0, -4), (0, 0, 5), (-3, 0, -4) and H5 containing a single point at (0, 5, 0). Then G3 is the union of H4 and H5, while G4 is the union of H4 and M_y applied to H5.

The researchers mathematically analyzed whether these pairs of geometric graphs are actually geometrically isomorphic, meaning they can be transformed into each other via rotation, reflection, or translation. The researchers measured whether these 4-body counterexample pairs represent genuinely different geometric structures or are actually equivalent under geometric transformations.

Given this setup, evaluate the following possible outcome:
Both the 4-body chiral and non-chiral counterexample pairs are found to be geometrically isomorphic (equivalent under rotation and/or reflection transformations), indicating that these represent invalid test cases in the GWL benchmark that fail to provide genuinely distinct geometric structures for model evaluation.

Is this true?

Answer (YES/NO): YES